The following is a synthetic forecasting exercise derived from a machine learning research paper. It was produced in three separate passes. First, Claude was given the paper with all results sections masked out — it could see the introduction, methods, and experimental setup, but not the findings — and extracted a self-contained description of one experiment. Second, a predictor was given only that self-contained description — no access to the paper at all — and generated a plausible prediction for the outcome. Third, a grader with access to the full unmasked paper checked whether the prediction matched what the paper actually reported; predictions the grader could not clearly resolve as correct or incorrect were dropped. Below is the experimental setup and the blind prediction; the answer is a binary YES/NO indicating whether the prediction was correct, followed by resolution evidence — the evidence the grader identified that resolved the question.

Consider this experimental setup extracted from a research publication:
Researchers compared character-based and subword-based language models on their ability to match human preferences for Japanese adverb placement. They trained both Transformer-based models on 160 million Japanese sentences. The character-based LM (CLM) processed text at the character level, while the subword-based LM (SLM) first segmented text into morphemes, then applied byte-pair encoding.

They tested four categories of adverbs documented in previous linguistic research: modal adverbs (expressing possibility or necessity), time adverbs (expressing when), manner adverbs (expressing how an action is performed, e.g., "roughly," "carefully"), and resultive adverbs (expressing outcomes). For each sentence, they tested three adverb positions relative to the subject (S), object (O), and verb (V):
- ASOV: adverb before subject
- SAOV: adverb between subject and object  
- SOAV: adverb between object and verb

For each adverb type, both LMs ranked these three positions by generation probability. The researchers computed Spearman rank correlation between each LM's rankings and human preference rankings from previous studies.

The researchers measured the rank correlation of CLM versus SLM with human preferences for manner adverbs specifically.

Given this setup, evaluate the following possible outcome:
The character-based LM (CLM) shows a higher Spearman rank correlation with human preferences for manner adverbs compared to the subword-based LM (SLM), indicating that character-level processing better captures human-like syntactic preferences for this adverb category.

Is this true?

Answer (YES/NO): NO